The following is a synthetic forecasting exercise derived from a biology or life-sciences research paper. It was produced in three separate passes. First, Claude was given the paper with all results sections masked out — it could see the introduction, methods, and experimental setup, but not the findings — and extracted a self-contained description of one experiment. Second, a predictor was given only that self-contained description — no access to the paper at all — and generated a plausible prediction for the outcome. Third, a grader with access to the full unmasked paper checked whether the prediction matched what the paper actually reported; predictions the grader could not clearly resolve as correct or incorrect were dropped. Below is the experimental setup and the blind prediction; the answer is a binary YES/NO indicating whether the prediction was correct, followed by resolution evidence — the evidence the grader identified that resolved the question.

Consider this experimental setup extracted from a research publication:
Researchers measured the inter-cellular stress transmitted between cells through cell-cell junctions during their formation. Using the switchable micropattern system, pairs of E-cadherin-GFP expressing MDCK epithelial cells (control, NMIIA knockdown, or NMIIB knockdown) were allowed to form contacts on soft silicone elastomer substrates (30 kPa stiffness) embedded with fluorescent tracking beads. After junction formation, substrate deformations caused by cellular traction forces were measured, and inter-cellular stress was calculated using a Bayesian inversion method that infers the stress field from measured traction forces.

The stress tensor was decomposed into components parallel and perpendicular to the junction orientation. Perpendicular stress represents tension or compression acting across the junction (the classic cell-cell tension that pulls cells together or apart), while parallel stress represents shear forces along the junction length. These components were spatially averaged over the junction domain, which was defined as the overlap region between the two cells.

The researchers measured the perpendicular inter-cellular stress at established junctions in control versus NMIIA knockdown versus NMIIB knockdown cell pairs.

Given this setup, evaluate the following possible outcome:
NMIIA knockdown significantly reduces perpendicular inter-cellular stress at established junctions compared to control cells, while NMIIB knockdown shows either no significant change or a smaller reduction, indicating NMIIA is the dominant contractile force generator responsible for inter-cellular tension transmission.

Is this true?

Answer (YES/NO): YES